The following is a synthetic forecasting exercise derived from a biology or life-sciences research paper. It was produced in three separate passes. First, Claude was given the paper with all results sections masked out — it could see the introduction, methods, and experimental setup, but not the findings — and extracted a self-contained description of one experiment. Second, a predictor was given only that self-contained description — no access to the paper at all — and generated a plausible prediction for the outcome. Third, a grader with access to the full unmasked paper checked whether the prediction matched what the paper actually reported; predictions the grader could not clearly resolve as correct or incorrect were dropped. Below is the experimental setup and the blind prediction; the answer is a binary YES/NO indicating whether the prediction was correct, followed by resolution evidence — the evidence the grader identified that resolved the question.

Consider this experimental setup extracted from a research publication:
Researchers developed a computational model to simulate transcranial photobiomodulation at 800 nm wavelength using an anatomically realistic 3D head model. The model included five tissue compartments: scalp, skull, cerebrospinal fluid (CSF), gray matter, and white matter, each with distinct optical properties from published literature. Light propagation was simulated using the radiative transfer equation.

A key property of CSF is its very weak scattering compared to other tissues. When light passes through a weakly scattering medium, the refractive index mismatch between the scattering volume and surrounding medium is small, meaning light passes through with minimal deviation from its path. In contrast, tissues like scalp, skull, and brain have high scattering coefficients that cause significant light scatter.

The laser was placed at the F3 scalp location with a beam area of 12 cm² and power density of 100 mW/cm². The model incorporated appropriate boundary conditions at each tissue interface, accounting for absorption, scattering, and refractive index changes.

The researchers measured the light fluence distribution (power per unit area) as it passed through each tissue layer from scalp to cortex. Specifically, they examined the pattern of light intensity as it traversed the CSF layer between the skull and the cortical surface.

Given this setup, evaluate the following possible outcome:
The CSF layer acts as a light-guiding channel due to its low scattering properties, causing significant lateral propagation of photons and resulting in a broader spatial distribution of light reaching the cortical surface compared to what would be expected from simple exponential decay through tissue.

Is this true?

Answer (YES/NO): YES